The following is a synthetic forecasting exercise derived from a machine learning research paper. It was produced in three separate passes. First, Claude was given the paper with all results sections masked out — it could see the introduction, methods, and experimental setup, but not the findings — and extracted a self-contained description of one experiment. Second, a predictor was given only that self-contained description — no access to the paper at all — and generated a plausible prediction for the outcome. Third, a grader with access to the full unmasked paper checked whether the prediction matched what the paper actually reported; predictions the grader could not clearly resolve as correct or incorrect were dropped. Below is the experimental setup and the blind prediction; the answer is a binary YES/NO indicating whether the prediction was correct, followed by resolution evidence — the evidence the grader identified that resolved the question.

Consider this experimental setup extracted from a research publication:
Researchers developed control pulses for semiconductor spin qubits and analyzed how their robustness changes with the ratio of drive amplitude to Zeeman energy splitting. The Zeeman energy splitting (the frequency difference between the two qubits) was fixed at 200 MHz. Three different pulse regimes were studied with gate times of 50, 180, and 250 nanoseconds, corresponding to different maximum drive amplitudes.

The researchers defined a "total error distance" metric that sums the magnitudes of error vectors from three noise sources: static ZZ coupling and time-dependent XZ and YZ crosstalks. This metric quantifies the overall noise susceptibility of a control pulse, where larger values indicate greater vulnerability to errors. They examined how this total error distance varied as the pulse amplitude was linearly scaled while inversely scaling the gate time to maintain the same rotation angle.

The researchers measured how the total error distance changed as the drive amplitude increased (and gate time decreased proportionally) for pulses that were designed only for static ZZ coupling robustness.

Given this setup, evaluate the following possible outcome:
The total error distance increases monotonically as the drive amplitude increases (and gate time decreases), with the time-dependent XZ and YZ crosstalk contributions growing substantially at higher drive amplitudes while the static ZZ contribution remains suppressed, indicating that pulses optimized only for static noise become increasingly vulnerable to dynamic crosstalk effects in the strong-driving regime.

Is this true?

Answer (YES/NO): YES